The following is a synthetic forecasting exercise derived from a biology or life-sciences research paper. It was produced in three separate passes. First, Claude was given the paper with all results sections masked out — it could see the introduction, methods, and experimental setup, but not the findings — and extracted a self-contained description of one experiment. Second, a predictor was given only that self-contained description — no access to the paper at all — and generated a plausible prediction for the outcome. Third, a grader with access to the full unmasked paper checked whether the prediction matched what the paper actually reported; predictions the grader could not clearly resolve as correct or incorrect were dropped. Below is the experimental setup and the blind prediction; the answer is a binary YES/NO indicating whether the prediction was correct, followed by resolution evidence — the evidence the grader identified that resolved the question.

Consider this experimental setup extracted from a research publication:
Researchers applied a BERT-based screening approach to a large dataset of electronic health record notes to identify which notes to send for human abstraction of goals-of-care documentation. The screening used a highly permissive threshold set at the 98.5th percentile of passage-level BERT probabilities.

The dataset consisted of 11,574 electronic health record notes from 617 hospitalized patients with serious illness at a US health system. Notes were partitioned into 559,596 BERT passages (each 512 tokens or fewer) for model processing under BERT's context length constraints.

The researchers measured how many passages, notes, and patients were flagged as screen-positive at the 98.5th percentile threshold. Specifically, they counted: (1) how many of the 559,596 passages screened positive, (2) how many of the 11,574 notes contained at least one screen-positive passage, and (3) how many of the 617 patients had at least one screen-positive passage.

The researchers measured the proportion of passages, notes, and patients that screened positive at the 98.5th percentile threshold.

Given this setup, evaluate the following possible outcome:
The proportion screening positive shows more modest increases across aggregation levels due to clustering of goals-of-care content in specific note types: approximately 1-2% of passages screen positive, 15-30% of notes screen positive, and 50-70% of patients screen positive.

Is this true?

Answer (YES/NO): NO